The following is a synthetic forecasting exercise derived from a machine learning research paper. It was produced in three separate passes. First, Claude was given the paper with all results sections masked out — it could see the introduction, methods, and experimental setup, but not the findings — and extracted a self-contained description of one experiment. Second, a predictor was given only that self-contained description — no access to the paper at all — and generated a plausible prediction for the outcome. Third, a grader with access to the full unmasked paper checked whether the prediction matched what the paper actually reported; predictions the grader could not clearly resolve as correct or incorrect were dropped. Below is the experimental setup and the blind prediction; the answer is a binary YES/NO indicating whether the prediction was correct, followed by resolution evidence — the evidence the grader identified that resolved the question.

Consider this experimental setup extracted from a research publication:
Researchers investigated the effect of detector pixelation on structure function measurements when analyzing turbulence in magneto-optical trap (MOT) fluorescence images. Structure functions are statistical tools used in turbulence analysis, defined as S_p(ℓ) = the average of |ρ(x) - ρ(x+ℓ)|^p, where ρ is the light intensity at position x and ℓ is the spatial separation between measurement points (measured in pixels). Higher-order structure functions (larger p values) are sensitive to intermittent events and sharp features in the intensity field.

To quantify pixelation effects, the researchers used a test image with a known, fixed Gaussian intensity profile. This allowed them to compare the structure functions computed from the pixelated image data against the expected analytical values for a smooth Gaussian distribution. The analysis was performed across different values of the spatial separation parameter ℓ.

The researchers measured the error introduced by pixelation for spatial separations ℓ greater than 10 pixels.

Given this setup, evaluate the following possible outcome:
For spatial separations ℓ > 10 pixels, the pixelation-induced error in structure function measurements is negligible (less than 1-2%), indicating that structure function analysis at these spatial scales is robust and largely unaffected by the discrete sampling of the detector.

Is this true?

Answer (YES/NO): NO